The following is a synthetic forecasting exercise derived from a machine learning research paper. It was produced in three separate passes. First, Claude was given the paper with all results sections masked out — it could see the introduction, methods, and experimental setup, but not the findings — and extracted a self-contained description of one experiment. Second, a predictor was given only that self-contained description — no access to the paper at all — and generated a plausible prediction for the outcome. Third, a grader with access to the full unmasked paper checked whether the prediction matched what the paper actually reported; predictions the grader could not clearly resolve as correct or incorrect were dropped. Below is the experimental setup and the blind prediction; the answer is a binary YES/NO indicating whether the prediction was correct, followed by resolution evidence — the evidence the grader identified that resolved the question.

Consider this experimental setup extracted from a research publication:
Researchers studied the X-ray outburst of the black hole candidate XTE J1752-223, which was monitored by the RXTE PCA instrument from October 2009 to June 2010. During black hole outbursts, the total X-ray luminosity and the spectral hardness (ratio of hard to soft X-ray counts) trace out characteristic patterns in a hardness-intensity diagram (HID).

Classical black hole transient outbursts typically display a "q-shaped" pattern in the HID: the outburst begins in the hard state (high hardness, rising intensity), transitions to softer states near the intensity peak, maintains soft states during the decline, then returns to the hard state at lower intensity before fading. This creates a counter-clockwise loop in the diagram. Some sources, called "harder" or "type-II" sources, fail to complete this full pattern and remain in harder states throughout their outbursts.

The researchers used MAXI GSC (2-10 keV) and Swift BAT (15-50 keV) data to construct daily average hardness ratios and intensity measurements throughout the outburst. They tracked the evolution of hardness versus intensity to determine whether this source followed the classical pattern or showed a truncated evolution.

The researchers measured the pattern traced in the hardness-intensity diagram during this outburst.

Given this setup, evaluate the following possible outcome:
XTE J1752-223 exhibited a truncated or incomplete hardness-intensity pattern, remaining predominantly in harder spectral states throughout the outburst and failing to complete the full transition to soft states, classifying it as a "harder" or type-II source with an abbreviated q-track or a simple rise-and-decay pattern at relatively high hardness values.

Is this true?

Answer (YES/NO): NO